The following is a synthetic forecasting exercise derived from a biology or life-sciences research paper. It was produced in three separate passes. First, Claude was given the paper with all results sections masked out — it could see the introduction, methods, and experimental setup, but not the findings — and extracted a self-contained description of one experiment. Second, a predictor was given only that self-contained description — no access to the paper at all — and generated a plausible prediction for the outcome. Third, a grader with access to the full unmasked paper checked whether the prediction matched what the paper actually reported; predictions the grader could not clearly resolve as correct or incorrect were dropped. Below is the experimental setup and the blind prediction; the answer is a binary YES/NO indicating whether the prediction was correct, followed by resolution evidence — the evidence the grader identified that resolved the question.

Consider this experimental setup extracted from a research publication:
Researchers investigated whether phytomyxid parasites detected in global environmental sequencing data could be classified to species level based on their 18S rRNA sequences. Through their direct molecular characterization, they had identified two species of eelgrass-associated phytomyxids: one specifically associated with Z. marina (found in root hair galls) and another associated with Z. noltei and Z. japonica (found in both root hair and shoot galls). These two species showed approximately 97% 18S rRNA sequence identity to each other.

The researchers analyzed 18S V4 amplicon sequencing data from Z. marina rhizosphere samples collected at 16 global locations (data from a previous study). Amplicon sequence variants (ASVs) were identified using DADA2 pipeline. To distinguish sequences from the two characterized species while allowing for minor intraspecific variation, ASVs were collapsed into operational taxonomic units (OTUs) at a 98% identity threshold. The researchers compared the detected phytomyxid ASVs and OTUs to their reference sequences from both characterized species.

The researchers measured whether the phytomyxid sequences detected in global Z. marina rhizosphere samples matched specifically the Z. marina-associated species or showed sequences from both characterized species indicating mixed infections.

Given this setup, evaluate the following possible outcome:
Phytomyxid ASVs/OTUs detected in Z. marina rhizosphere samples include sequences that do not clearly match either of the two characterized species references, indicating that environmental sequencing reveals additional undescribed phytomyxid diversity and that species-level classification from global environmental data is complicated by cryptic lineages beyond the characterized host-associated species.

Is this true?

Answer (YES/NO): NO